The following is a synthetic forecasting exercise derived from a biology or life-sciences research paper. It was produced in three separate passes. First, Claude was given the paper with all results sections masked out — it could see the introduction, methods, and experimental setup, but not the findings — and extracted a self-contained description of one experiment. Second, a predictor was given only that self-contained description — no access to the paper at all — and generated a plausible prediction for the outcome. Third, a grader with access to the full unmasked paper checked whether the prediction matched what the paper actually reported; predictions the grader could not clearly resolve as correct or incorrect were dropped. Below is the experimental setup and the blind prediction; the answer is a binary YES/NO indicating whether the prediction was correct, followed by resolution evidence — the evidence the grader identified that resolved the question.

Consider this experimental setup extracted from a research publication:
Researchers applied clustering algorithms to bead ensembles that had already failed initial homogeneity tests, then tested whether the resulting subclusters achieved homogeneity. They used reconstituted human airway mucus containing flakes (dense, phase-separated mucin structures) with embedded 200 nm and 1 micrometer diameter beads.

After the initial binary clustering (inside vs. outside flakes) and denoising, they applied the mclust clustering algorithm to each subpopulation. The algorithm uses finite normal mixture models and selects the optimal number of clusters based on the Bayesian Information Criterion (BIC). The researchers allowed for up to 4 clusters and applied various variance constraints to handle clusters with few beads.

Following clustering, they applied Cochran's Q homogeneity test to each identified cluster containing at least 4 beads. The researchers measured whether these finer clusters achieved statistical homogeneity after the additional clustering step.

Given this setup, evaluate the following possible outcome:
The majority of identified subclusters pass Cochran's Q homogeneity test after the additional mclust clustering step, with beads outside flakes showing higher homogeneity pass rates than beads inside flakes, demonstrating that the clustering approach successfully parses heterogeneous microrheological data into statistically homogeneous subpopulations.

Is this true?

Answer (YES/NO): NO